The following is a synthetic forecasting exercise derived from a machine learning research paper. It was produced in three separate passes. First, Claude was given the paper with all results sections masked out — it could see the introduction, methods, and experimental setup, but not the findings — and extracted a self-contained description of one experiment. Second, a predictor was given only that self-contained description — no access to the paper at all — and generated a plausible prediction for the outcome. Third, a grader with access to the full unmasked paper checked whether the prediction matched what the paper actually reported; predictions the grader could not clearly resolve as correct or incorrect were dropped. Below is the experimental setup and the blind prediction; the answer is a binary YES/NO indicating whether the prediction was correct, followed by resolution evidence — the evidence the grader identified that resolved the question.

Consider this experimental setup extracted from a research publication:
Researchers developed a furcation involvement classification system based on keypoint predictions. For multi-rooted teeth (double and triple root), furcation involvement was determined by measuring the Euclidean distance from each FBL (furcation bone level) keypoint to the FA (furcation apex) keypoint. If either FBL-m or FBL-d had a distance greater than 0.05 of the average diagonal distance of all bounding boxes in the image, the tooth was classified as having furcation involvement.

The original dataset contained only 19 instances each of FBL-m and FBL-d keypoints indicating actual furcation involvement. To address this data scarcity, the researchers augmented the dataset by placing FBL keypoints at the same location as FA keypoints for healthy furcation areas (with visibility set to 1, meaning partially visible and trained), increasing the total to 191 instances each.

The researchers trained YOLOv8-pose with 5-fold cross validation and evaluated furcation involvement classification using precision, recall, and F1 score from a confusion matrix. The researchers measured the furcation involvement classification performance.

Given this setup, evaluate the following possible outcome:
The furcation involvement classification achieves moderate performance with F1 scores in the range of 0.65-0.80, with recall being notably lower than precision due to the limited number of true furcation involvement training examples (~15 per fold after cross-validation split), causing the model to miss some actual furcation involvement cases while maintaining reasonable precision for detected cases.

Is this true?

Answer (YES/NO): NO